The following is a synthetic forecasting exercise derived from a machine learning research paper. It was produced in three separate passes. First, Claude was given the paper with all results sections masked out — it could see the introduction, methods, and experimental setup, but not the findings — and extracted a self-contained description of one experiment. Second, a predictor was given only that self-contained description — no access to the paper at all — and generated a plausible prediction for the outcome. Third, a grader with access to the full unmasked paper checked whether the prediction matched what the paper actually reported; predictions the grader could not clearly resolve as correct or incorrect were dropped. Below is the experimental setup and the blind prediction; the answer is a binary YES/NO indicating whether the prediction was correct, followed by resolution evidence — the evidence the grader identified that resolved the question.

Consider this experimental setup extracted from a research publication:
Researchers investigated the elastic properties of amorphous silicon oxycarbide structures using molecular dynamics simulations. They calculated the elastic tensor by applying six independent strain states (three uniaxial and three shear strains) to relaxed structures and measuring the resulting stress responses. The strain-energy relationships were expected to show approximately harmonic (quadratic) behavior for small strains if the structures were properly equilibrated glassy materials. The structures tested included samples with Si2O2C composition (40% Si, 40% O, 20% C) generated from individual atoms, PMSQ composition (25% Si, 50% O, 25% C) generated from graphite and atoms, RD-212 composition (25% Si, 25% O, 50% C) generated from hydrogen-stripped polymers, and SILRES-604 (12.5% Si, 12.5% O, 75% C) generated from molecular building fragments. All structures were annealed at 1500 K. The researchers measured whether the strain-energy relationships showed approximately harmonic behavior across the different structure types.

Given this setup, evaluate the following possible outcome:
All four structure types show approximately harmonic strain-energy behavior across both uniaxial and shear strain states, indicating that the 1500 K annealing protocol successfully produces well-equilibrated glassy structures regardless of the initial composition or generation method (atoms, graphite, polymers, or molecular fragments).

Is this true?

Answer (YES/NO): YES